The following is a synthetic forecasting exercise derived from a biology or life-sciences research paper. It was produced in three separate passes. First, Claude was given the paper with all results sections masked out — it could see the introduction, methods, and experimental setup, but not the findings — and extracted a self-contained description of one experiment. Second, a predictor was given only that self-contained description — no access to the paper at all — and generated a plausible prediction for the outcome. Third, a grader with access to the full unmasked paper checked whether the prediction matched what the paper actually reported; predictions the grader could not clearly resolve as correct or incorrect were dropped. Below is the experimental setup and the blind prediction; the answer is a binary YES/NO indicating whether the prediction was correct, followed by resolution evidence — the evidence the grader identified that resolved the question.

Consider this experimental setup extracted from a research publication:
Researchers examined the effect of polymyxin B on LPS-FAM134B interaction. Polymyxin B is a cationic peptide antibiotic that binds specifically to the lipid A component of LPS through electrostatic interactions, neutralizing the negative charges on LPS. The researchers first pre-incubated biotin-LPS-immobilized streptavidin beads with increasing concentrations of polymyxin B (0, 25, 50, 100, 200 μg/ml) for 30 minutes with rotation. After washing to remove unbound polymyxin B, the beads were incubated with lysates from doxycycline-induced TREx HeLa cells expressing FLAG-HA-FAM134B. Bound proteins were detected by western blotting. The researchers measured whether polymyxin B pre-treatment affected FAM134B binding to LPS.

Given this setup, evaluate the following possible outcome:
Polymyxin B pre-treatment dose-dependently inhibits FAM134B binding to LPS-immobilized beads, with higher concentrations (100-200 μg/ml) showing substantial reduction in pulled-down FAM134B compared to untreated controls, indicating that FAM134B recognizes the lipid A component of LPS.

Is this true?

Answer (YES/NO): YES